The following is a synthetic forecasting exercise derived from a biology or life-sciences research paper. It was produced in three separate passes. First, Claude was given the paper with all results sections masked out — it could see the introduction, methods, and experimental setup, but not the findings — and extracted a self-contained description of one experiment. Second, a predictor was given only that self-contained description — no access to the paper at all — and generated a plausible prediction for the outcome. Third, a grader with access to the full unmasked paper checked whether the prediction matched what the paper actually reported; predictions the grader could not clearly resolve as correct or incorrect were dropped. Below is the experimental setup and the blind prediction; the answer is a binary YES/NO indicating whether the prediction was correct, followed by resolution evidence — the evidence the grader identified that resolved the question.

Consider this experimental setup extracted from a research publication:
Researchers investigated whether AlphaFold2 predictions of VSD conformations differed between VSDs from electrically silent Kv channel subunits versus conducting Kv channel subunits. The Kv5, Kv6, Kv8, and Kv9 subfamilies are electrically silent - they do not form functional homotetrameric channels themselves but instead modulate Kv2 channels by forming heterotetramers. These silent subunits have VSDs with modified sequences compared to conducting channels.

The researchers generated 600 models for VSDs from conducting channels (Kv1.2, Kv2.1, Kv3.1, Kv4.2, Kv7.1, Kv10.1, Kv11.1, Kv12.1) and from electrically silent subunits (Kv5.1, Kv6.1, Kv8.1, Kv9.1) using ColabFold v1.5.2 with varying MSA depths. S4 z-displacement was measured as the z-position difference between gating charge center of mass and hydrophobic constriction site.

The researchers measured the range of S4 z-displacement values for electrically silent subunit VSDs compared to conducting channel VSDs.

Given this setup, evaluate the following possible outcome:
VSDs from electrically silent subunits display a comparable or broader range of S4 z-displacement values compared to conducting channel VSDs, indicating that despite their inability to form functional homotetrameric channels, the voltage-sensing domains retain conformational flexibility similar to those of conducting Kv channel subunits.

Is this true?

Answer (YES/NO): YES